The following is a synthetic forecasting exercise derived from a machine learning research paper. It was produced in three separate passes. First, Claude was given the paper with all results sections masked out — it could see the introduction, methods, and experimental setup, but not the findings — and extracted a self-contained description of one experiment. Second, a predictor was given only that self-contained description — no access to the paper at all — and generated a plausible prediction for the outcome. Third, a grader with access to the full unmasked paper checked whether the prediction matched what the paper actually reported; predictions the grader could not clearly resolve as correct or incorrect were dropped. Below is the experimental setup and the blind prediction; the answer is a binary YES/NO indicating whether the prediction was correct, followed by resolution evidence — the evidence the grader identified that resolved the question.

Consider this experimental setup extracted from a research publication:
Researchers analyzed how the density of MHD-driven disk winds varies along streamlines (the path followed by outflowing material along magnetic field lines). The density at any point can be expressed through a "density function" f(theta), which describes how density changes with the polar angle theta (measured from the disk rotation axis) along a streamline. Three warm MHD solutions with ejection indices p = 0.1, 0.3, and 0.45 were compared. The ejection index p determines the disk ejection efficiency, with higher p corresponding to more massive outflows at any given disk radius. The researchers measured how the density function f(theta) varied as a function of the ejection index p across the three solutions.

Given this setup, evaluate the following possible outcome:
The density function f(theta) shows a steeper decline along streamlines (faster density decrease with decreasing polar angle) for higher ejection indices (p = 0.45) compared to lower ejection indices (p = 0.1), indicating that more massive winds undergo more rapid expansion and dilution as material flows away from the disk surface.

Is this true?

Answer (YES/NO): NO